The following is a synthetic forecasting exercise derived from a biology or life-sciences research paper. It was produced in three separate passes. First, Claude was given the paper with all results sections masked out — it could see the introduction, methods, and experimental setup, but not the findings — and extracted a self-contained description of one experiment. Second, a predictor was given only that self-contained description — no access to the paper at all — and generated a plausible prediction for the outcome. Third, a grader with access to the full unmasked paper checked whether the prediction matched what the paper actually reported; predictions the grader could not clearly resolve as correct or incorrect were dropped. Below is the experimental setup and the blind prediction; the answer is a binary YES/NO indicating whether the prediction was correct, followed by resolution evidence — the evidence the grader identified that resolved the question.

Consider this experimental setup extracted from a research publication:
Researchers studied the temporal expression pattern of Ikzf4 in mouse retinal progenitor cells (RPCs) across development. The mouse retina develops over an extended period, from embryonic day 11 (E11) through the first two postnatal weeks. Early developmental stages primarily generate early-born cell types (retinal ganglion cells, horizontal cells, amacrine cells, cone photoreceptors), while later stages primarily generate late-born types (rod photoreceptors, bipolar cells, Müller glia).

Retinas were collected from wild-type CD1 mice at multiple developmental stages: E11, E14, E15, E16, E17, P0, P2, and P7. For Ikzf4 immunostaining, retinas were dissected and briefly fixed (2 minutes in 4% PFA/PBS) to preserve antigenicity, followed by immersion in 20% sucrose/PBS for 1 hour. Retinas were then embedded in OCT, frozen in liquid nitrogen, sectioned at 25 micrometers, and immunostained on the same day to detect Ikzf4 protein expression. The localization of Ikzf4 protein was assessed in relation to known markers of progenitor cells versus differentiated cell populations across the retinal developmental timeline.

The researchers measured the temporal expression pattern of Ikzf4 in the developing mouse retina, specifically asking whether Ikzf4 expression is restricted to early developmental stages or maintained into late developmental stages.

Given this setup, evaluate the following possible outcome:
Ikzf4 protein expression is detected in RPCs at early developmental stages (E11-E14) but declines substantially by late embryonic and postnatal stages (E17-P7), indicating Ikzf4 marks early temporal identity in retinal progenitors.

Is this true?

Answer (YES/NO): NO